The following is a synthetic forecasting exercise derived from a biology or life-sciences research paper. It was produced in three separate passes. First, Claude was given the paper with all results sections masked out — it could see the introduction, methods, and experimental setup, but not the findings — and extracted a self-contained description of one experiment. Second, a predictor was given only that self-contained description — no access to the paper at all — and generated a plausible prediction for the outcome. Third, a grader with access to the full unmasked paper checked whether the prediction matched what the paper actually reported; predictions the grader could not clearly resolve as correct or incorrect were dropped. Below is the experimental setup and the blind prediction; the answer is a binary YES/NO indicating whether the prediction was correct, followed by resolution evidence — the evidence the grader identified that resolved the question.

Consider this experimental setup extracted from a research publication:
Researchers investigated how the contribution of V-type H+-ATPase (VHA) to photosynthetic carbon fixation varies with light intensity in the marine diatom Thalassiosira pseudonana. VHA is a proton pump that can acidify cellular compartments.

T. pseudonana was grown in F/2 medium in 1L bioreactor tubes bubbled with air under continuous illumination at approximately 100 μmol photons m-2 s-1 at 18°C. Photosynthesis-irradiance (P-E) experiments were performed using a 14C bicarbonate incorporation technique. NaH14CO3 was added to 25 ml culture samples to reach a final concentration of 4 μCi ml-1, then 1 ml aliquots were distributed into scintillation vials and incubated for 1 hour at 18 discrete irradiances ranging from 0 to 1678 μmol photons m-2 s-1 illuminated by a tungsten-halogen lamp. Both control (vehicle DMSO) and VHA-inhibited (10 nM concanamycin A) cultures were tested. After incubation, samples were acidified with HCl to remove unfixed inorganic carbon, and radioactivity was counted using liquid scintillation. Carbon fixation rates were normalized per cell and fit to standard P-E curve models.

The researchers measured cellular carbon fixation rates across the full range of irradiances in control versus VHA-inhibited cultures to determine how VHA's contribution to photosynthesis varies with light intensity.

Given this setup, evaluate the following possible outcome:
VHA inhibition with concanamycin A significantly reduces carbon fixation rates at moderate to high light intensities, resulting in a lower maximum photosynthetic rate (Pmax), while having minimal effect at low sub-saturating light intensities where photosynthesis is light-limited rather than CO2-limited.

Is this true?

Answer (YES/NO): NO